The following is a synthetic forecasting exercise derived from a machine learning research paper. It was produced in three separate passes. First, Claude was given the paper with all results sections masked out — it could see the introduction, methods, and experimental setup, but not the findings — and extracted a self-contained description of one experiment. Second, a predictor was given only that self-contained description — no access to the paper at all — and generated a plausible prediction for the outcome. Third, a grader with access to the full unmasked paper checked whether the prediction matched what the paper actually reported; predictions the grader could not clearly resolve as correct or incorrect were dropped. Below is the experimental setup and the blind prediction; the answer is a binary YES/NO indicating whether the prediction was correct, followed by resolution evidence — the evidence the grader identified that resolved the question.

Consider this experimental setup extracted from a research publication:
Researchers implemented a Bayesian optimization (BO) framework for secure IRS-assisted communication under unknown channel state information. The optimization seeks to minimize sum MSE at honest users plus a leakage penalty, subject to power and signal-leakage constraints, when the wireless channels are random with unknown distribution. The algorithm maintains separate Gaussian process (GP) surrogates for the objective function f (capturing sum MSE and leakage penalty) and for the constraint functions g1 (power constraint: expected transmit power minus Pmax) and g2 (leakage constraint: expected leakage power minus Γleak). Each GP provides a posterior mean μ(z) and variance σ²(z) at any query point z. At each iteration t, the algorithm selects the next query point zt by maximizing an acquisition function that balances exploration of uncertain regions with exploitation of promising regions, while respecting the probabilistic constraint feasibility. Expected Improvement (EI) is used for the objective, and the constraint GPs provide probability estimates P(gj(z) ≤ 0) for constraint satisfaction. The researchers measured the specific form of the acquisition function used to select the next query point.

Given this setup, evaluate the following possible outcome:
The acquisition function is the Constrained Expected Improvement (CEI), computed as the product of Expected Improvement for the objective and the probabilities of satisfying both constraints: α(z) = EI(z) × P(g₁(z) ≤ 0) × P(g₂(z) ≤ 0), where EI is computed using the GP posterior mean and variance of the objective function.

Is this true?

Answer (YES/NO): YES